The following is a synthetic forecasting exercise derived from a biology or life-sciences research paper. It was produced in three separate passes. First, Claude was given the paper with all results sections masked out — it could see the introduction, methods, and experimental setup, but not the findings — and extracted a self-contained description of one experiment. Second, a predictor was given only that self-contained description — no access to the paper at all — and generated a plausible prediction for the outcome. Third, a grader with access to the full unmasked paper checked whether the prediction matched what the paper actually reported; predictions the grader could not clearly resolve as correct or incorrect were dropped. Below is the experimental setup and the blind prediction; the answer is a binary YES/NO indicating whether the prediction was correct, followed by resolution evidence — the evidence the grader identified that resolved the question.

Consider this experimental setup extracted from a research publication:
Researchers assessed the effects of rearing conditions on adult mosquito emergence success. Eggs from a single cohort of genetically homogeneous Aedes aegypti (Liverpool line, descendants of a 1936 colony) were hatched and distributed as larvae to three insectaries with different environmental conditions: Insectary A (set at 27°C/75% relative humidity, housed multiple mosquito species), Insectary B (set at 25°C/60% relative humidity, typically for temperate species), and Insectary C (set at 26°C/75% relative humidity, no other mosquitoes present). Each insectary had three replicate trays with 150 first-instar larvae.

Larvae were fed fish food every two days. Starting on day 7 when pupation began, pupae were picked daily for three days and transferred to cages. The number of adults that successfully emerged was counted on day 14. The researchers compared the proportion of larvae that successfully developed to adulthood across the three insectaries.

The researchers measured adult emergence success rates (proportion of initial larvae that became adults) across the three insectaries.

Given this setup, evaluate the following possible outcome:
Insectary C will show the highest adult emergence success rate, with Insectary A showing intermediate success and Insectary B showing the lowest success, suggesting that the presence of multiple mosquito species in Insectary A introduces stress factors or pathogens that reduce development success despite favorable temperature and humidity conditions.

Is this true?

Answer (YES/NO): NO